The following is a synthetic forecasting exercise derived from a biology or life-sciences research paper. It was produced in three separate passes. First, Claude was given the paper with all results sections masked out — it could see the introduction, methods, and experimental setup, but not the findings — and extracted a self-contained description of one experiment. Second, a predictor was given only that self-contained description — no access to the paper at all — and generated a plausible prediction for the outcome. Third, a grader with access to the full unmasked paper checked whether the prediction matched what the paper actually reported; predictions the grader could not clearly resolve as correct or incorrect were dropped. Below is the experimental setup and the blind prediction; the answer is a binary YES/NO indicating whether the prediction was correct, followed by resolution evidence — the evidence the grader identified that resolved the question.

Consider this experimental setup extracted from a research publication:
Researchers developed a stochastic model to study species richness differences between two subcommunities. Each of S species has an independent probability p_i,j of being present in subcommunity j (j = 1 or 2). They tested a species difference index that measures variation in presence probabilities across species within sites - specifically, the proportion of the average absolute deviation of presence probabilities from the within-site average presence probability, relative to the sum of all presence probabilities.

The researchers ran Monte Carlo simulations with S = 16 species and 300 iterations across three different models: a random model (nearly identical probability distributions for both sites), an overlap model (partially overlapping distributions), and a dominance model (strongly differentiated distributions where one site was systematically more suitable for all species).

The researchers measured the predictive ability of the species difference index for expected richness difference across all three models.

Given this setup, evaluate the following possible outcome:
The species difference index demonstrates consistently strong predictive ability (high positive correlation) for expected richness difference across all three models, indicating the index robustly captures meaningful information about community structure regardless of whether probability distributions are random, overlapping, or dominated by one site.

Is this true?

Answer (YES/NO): NO